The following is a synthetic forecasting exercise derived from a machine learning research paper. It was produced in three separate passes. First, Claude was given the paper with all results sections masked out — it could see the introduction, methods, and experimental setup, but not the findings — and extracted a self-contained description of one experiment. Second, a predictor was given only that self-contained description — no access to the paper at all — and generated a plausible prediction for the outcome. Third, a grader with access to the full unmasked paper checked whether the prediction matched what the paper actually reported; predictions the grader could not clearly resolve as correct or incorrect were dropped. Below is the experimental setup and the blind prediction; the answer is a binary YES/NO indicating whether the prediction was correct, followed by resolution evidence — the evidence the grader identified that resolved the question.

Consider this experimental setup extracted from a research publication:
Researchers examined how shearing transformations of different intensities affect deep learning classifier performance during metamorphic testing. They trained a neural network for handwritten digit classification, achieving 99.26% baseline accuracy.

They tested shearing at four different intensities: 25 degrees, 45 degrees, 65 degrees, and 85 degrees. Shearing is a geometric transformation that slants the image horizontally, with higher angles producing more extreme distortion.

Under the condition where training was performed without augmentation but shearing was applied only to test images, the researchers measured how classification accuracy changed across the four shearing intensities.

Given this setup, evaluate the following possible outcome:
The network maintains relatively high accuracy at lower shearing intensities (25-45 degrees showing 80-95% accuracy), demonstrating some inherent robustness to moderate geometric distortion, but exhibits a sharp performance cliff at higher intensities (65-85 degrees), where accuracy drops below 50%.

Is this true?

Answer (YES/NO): NO